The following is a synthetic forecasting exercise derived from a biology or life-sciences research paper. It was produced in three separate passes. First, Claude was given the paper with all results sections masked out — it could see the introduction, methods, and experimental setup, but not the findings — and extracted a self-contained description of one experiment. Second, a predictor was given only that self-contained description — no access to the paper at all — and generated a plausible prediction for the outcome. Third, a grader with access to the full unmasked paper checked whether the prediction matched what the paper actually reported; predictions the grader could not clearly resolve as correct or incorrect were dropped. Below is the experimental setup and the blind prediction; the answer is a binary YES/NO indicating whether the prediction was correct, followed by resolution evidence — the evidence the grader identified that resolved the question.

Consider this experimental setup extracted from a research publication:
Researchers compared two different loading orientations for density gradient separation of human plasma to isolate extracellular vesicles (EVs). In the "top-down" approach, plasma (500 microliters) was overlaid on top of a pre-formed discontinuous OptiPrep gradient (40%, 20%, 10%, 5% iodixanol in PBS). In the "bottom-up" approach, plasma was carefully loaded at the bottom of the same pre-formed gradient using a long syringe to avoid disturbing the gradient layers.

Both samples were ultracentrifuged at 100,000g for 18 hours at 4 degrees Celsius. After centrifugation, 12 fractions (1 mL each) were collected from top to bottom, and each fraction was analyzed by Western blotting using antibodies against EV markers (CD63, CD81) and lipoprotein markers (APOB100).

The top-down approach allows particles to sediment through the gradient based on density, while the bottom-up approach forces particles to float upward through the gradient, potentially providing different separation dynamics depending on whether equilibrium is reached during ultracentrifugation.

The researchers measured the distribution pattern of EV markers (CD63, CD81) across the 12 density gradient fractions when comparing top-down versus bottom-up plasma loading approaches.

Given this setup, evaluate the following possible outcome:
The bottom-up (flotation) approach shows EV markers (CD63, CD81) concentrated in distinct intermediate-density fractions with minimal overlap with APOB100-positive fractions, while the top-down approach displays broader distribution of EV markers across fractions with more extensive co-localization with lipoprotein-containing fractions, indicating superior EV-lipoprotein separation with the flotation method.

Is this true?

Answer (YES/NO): NO